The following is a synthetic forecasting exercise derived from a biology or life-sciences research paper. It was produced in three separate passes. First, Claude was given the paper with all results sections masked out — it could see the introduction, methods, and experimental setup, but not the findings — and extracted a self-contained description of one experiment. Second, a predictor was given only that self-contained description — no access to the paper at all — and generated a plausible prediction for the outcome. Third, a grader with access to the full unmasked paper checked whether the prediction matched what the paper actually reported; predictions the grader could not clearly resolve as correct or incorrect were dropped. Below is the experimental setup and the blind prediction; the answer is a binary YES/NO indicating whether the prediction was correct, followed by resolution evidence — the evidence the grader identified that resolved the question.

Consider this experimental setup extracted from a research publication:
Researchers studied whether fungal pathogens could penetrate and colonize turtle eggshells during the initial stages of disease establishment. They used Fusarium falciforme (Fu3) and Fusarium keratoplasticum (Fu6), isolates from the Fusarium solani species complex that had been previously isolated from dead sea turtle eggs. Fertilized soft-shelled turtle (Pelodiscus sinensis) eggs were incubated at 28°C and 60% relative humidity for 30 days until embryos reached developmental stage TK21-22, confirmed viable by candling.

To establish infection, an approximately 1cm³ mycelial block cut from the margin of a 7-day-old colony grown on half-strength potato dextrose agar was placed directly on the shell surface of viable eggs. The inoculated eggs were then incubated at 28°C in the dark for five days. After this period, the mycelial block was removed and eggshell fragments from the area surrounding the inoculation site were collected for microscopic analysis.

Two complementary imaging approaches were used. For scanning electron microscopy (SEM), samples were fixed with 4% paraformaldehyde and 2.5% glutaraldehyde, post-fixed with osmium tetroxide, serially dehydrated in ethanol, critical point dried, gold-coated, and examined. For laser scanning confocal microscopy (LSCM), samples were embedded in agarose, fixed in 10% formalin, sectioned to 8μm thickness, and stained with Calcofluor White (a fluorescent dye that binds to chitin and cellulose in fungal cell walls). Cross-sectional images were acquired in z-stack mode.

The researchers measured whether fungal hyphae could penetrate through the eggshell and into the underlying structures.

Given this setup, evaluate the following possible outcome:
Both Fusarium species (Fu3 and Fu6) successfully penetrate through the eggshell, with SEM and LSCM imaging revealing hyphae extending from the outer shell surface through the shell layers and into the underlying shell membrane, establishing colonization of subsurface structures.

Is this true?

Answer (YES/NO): YES